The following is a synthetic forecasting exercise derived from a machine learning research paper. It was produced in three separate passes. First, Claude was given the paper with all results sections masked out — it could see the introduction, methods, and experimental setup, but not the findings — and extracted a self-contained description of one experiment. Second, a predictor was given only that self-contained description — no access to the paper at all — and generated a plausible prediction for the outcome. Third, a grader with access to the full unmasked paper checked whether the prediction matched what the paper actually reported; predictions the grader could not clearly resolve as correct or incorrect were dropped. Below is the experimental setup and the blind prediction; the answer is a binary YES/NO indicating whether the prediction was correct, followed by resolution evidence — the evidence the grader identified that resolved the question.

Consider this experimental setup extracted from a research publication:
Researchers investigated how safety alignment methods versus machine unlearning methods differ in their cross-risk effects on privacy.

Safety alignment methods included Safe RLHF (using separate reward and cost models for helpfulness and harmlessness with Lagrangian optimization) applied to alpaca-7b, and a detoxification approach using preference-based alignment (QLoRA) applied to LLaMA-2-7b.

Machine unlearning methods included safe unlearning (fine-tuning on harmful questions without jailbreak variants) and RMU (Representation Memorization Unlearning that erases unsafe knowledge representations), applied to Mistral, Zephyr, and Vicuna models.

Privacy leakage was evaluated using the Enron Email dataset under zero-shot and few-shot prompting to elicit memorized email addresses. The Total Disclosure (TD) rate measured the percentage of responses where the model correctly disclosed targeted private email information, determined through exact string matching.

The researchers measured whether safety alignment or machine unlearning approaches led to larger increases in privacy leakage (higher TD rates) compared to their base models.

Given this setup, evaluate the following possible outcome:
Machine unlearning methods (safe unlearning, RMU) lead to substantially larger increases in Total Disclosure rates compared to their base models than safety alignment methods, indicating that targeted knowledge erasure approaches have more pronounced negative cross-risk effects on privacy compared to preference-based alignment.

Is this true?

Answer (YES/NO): YES